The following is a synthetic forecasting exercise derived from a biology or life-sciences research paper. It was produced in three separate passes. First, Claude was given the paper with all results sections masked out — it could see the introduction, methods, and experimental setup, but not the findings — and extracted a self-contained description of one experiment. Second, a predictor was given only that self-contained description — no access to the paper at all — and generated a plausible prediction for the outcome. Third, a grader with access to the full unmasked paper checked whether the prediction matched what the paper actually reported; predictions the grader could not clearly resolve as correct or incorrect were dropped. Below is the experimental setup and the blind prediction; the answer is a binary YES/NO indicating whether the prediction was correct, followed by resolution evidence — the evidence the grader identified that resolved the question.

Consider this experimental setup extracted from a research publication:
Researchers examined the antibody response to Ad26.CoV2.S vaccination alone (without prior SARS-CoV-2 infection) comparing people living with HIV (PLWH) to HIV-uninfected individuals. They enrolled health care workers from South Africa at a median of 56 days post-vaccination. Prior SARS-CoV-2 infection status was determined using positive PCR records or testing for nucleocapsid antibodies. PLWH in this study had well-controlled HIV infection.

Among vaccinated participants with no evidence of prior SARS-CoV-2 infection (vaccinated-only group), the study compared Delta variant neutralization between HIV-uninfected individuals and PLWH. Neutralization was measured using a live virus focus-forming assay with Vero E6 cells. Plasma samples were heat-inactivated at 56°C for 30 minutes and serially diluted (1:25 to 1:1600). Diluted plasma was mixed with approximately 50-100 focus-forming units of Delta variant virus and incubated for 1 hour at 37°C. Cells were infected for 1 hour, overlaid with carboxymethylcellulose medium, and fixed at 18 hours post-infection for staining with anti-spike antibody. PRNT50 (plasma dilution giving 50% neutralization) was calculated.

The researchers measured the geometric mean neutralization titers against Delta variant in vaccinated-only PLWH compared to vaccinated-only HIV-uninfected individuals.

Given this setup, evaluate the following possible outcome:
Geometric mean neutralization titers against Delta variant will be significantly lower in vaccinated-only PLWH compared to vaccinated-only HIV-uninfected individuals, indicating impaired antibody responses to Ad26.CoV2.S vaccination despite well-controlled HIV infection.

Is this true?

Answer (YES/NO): NO